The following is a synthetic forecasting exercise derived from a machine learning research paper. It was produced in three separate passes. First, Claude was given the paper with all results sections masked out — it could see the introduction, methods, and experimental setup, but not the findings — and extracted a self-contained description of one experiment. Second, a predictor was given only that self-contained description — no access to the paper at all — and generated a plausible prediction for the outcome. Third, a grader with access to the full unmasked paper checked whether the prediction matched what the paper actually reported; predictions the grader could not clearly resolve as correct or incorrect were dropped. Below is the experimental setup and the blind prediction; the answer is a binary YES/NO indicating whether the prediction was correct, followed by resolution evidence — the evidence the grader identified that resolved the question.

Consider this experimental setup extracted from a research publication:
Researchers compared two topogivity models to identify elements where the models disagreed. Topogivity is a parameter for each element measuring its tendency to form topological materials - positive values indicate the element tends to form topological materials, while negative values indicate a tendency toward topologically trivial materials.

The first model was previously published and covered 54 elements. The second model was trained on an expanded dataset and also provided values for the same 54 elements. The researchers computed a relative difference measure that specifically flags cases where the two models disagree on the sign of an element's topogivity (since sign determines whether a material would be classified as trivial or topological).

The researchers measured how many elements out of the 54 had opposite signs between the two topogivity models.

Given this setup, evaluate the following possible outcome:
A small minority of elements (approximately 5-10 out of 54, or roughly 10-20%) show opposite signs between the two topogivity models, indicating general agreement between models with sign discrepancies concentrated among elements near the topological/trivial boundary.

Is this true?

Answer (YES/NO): NO